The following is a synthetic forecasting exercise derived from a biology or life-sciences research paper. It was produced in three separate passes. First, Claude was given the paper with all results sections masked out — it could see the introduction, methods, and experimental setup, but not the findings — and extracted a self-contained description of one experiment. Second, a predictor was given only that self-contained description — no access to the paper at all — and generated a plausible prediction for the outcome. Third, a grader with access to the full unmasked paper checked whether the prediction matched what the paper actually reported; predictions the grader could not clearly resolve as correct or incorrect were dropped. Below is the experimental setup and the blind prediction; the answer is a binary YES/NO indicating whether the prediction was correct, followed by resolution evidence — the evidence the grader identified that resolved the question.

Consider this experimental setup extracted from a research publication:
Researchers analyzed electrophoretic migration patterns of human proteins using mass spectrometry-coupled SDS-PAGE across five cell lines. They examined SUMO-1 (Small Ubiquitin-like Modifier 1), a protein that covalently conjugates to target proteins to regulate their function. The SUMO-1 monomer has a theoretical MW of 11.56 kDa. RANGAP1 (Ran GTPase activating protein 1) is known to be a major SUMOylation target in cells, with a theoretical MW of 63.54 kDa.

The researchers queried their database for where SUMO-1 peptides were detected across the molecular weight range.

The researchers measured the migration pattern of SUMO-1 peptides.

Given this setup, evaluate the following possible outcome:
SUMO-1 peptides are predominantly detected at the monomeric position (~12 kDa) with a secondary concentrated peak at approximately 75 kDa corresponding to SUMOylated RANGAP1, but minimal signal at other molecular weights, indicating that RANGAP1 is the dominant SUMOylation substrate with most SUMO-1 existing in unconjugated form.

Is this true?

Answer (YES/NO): NO